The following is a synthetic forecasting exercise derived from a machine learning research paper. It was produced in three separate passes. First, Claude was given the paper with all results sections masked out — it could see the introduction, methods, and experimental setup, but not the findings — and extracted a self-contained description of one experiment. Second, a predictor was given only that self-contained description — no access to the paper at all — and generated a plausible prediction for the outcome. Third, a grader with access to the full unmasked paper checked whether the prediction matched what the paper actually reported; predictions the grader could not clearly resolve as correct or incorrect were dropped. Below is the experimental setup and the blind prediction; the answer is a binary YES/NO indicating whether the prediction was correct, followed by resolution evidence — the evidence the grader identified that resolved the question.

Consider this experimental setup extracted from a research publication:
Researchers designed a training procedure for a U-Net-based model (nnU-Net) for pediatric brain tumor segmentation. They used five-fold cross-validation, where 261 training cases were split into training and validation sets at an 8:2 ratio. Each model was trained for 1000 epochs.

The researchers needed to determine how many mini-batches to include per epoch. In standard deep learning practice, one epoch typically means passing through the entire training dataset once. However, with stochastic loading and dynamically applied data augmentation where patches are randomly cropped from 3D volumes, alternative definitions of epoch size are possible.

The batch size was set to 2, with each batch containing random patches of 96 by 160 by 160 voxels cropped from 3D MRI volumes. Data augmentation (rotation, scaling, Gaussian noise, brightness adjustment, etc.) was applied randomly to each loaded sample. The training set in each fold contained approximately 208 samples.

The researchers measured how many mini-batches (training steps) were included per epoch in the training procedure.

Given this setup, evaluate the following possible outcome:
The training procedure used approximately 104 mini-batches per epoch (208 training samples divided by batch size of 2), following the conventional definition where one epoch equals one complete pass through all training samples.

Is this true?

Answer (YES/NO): NO